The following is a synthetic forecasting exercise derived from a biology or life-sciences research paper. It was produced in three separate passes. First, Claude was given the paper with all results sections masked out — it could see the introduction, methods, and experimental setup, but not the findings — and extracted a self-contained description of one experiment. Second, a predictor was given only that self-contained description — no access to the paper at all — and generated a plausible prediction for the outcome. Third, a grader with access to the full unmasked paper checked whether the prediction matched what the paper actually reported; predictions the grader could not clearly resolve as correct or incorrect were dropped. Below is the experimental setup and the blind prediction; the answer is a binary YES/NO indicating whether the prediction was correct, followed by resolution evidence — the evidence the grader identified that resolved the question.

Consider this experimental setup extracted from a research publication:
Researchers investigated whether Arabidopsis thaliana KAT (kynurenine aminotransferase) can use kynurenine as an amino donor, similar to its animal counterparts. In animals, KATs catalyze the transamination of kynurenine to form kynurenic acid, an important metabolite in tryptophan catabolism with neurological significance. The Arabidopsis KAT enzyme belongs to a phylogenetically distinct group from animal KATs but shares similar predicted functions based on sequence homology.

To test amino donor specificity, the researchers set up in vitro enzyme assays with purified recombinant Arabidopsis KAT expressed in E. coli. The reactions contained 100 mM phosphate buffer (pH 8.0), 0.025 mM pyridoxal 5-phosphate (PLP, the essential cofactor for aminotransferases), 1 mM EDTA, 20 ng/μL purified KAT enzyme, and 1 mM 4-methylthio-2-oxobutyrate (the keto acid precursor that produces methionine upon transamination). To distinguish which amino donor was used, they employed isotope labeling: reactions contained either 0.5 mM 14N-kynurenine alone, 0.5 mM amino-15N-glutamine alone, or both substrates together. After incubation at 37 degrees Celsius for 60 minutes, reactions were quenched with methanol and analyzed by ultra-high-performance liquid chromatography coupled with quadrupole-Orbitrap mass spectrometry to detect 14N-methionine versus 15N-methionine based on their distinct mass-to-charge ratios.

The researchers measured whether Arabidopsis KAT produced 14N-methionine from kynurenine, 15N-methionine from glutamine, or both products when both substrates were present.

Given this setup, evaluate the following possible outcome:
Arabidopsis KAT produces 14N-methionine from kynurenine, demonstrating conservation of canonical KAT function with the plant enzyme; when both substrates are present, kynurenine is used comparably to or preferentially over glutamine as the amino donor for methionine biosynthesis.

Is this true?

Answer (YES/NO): NO